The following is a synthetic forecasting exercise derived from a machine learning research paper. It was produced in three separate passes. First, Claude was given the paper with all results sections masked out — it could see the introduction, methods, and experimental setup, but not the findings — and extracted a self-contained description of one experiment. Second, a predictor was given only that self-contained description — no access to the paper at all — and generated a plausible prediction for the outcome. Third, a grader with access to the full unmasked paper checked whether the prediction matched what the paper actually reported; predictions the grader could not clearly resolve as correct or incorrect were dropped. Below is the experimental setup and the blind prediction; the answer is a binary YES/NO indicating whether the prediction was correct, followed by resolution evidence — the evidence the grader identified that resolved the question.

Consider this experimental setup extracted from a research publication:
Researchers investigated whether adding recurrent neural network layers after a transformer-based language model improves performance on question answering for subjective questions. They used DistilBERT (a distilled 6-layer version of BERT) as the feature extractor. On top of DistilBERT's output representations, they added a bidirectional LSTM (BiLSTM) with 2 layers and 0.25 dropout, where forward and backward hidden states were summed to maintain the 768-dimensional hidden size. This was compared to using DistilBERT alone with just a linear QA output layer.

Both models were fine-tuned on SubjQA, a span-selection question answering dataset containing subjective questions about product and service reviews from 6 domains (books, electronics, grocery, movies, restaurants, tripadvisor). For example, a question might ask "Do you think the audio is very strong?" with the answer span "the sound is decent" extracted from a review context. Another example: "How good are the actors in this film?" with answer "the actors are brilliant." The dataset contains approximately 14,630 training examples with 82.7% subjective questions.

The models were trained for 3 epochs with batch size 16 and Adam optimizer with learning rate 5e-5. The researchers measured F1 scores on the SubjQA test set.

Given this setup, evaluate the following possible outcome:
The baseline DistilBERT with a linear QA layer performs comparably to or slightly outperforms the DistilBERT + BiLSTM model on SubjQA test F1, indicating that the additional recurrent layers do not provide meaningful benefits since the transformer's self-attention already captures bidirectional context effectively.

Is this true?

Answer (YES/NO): NO